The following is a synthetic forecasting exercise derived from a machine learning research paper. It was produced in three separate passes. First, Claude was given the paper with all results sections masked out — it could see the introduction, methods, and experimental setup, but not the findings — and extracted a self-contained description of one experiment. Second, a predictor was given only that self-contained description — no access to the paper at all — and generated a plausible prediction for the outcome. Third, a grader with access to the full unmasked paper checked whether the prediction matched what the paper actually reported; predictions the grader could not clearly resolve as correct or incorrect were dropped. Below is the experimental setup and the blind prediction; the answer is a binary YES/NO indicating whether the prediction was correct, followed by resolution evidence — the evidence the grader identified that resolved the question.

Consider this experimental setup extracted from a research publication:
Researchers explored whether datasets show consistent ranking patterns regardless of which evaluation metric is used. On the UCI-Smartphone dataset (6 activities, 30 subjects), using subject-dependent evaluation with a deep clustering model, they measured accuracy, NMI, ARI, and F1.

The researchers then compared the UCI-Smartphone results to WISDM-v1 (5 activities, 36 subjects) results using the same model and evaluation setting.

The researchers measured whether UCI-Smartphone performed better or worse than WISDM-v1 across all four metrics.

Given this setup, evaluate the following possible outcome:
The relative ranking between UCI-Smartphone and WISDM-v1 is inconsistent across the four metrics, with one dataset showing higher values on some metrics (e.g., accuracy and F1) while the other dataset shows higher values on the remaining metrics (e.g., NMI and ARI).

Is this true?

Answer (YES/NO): NO